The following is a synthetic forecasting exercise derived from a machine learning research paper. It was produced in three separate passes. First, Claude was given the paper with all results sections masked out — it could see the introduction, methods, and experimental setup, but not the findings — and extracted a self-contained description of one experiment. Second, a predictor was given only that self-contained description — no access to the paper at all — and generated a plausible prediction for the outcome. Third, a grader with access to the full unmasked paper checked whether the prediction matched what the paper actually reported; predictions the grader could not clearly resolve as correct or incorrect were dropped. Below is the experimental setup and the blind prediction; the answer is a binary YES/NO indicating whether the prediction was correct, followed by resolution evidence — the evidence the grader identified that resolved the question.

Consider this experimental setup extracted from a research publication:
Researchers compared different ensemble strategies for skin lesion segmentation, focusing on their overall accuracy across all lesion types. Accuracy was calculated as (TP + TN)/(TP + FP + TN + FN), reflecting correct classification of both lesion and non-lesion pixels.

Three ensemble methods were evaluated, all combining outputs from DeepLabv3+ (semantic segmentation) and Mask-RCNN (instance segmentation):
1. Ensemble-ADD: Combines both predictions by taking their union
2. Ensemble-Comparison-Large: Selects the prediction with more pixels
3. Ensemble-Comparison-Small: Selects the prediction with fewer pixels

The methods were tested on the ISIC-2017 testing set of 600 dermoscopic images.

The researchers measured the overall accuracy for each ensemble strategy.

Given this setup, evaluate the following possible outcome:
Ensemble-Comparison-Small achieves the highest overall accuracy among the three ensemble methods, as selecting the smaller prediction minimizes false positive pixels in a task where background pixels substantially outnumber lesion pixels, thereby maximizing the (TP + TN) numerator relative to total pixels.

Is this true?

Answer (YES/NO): NO